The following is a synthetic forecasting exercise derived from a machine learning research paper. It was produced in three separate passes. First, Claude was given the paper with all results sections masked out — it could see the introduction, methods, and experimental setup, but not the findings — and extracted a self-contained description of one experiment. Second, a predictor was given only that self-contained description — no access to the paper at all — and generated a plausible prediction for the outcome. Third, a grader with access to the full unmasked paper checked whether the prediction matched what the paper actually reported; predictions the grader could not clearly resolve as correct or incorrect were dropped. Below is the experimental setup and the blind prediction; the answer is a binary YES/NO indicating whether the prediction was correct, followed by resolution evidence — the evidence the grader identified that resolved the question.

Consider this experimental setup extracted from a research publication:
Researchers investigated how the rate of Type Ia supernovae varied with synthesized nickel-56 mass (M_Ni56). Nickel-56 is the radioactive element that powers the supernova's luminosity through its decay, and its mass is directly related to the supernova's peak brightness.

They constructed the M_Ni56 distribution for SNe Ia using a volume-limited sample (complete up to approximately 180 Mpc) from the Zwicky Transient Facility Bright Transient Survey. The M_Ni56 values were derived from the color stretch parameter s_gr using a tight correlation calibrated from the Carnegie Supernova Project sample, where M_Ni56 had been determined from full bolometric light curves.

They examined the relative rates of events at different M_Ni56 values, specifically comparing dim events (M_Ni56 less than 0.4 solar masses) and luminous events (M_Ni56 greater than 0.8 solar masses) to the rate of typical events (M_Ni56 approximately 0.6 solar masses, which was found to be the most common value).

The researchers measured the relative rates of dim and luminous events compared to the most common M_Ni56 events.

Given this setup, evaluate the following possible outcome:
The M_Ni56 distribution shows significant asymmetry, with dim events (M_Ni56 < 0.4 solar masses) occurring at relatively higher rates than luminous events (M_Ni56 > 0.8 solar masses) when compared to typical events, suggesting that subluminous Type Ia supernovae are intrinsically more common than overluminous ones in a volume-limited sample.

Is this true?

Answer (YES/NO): NO